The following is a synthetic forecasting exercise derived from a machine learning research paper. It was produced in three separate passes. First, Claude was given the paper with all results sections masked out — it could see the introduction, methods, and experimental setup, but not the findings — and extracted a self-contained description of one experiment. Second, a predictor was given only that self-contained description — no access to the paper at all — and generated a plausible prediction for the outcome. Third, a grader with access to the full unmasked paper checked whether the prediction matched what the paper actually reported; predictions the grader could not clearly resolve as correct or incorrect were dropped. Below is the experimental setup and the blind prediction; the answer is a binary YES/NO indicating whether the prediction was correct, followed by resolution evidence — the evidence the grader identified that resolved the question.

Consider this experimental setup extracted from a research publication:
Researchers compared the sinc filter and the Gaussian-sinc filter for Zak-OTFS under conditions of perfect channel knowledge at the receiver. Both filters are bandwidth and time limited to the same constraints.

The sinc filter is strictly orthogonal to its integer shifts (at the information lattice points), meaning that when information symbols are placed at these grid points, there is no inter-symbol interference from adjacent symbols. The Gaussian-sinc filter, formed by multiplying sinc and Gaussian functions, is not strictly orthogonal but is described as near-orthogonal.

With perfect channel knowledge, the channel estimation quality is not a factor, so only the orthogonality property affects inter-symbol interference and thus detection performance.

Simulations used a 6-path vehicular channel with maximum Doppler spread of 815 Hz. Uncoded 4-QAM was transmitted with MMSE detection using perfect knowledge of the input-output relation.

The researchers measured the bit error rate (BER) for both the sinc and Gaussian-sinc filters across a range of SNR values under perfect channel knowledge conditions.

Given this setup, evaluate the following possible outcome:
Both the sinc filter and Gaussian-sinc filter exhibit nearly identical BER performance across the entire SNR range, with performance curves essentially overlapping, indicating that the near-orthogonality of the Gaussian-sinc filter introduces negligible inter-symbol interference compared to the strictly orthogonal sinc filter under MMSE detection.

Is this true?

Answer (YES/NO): YES